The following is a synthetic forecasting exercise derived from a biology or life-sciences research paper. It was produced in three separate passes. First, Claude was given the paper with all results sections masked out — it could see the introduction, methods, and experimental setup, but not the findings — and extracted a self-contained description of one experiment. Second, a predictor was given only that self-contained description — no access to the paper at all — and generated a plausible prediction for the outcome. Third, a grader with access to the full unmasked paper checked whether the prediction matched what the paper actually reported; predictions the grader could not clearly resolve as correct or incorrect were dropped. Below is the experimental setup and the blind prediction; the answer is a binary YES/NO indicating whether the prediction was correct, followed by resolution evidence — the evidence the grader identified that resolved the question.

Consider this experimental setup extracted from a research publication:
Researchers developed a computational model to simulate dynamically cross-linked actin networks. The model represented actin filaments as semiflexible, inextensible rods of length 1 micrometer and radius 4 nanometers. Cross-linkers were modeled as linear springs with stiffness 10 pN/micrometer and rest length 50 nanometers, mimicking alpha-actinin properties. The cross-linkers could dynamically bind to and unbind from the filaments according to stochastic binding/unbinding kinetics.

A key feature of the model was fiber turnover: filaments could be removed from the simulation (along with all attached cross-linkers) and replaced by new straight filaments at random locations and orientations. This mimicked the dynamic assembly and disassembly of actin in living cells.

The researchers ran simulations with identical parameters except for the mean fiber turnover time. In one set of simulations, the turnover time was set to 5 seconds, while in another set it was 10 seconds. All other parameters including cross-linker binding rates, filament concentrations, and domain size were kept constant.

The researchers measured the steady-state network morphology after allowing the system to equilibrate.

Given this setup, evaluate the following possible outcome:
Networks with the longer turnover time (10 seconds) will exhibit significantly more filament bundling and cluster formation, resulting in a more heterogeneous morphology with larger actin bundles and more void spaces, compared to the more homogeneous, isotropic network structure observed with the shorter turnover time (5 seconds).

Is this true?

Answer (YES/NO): YES